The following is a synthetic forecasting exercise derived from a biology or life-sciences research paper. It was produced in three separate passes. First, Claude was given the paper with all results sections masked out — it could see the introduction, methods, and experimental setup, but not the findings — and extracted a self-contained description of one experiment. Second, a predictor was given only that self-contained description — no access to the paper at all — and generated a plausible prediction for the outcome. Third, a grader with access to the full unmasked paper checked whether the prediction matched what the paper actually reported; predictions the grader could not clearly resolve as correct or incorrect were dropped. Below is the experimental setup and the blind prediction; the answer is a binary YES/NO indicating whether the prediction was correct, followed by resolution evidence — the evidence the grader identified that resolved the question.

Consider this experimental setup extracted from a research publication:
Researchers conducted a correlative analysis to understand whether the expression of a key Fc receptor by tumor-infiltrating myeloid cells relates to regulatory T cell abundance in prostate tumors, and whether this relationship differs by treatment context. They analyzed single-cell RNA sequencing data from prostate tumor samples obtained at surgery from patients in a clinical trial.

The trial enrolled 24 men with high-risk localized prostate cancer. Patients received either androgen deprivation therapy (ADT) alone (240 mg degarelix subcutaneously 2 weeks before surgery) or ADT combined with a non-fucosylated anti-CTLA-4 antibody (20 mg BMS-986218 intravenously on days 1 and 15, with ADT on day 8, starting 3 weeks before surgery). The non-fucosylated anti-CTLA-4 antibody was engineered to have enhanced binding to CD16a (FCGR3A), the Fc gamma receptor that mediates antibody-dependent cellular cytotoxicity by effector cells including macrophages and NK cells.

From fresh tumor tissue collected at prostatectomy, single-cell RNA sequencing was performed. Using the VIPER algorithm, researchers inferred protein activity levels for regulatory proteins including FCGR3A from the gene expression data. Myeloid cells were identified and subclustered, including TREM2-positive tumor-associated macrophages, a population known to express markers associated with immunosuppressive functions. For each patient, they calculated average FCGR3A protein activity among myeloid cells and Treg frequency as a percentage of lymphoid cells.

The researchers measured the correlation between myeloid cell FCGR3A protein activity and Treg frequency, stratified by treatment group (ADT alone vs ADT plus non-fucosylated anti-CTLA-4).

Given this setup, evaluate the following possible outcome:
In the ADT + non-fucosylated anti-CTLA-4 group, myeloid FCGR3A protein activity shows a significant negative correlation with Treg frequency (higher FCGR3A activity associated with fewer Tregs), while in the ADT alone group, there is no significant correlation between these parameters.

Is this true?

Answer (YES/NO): YES